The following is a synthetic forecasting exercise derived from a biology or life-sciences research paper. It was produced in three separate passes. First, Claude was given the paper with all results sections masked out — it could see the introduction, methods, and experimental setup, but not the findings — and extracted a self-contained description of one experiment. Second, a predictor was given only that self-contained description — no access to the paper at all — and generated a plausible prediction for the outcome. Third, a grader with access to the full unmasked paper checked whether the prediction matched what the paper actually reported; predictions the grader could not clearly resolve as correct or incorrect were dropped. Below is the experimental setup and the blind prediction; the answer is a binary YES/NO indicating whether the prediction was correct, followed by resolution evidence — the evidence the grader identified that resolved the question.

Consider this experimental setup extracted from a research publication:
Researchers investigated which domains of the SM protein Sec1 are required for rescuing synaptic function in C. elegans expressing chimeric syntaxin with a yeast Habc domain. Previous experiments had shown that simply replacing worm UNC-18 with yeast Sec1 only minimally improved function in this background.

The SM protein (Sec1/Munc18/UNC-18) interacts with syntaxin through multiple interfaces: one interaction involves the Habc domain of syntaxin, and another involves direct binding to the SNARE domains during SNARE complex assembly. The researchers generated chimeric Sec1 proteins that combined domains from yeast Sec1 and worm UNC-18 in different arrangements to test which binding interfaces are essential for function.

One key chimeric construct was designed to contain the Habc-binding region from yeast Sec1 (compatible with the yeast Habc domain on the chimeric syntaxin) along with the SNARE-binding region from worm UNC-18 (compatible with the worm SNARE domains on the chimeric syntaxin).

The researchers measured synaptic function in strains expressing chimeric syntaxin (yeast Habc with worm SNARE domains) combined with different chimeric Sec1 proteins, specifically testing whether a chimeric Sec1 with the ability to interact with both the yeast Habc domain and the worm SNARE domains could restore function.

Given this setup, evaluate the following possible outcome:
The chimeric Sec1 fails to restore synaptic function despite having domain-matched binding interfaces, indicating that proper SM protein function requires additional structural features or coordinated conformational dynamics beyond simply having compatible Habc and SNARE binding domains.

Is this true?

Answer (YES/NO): NO